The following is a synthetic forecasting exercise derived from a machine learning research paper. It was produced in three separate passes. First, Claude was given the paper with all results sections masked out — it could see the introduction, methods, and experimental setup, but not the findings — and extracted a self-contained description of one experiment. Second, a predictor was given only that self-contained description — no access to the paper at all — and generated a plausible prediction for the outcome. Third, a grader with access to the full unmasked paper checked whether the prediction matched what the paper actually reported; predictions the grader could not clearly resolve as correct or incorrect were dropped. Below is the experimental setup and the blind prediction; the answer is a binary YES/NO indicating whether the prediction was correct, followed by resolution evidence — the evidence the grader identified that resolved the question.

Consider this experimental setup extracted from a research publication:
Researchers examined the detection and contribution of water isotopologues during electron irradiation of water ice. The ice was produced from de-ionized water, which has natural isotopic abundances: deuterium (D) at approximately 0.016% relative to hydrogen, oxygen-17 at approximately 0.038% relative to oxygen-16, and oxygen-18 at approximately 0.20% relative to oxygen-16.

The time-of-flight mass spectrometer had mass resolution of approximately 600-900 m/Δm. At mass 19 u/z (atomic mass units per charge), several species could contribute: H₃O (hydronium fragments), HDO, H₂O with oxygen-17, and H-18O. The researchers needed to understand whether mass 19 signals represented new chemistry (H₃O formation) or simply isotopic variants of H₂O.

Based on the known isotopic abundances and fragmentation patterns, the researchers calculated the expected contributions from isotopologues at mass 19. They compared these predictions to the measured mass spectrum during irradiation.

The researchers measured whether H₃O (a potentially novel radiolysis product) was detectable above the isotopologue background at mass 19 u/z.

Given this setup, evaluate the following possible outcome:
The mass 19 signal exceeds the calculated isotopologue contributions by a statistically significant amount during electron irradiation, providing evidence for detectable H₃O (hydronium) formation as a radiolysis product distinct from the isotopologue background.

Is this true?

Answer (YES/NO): NO